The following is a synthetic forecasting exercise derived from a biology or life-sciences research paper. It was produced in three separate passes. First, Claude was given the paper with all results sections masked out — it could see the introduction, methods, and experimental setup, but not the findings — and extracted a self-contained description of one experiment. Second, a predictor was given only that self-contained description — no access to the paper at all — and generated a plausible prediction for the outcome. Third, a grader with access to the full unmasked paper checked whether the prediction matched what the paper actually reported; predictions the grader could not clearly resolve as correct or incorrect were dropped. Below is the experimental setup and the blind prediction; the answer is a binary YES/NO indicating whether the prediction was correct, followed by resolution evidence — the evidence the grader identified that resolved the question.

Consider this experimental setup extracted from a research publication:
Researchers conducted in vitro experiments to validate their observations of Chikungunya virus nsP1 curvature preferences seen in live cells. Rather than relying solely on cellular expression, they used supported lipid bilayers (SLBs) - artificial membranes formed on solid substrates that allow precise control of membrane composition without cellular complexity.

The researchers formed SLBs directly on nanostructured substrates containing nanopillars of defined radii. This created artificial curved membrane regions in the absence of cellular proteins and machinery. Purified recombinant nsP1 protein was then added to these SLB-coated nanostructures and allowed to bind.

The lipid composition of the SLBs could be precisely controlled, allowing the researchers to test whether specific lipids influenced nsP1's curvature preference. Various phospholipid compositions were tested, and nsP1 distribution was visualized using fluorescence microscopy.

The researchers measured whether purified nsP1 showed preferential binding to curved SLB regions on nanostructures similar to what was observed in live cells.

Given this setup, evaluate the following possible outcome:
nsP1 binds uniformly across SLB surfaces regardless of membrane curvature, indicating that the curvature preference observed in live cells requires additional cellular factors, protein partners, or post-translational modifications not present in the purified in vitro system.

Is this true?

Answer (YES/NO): NO